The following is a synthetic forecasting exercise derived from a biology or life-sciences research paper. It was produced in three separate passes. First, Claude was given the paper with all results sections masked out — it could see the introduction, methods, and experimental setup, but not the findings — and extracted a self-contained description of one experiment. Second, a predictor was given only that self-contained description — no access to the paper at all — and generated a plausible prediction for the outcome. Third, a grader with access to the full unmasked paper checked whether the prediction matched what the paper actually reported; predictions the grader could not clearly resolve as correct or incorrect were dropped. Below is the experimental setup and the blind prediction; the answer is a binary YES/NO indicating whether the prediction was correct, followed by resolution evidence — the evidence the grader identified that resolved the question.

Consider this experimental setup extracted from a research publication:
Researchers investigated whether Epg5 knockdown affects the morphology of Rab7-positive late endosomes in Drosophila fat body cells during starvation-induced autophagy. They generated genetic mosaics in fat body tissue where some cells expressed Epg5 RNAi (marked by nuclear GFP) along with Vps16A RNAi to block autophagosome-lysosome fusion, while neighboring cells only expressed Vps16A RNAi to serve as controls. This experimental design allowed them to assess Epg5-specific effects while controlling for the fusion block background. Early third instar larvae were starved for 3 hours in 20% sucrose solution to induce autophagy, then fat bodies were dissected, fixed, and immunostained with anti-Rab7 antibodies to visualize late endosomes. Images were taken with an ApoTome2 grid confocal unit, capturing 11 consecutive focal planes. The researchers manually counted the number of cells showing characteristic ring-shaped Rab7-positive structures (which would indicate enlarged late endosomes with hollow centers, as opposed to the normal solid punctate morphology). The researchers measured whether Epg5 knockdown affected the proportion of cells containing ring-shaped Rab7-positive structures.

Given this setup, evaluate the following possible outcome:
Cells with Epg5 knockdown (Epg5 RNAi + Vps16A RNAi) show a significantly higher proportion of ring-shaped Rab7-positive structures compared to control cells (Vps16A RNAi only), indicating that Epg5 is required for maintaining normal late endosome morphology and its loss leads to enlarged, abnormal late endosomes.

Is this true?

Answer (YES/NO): NO